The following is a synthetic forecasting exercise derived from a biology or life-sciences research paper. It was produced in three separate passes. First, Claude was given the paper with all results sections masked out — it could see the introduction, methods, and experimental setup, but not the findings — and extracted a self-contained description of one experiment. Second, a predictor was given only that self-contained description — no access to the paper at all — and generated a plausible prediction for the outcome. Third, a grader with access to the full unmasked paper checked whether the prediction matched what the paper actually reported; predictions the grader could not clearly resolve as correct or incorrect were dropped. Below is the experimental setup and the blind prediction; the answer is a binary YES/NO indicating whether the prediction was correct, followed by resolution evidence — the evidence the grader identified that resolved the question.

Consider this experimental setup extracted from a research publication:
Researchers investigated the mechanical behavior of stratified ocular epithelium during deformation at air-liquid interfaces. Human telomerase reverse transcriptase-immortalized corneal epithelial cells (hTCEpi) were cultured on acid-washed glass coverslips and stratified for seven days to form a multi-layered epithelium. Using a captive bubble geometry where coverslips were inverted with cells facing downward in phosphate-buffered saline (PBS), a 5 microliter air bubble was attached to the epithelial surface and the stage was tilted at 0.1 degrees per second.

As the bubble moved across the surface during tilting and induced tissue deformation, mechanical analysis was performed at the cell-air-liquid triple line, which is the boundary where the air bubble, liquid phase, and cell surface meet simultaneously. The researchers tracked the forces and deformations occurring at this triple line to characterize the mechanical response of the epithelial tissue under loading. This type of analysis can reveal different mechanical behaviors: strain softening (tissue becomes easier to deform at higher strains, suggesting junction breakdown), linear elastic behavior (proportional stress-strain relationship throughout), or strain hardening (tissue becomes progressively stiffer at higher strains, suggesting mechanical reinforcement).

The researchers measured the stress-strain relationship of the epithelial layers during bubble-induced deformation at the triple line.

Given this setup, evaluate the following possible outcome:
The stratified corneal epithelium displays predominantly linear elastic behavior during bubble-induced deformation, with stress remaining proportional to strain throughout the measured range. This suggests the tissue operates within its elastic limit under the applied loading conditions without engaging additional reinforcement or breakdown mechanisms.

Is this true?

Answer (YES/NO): NO